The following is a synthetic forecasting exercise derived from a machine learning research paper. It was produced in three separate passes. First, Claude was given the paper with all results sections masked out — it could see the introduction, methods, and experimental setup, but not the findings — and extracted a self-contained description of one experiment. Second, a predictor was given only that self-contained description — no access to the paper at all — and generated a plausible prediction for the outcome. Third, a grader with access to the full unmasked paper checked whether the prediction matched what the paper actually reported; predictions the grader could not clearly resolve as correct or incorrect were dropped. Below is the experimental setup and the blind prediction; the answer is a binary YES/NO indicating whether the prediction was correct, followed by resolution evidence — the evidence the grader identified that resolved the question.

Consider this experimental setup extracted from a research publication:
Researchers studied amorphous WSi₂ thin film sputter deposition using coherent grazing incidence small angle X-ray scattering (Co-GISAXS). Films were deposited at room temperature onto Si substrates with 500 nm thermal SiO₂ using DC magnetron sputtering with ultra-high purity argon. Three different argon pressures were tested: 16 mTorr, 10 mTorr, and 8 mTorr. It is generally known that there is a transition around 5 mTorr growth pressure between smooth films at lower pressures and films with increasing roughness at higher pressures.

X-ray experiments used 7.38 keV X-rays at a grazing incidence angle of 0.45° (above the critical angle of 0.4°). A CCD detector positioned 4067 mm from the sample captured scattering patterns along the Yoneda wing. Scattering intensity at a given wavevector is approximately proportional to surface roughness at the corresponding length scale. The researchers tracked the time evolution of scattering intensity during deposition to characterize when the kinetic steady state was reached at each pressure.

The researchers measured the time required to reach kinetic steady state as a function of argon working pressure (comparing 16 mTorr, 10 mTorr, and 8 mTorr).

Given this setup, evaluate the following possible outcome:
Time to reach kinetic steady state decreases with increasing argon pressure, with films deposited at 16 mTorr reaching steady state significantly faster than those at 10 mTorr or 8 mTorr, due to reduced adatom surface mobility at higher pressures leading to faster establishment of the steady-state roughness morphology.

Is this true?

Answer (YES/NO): YES